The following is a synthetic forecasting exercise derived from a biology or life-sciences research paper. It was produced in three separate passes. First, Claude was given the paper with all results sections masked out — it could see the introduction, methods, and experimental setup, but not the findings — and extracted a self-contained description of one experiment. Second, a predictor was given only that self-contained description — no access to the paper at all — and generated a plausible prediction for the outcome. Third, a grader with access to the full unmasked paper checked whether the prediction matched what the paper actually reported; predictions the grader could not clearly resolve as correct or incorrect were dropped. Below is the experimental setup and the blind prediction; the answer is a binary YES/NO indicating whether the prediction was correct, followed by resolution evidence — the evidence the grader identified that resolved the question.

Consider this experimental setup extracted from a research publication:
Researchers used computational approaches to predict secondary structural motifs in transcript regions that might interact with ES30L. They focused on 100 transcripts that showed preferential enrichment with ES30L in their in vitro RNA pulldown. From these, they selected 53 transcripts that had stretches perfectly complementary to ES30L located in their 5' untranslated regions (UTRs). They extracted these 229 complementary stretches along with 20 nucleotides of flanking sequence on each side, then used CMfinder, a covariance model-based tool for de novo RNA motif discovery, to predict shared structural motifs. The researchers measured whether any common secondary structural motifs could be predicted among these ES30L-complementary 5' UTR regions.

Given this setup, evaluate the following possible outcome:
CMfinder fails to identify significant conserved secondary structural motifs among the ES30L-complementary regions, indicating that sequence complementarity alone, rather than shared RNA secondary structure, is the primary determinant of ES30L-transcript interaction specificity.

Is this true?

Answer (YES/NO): NO